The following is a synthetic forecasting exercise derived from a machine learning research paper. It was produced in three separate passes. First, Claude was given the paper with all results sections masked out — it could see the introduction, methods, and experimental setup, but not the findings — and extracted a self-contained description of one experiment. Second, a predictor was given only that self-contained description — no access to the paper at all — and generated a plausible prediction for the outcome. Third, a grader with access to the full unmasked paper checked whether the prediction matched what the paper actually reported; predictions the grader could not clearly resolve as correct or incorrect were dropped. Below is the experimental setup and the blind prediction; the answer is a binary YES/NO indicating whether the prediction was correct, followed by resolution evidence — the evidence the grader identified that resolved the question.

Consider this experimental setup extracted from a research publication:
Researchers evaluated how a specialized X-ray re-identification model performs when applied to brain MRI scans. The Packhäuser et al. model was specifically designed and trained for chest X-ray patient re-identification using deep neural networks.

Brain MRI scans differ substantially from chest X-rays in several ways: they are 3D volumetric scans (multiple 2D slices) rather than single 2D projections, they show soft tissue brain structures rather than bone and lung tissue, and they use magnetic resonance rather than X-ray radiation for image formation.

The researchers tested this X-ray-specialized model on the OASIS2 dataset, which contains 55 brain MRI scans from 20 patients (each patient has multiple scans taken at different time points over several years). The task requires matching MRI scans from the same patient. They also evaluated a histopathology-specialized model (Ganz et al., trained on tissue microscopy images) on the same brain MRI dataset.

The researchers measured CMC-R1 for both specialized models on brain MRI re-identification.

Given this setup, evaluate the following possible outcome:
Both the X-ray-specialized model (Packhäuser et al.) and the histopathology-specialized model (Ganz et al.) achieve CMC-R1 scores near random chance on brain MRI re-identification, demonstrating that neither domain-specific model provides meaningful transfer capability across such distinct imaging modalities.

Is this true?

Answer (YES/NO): NO